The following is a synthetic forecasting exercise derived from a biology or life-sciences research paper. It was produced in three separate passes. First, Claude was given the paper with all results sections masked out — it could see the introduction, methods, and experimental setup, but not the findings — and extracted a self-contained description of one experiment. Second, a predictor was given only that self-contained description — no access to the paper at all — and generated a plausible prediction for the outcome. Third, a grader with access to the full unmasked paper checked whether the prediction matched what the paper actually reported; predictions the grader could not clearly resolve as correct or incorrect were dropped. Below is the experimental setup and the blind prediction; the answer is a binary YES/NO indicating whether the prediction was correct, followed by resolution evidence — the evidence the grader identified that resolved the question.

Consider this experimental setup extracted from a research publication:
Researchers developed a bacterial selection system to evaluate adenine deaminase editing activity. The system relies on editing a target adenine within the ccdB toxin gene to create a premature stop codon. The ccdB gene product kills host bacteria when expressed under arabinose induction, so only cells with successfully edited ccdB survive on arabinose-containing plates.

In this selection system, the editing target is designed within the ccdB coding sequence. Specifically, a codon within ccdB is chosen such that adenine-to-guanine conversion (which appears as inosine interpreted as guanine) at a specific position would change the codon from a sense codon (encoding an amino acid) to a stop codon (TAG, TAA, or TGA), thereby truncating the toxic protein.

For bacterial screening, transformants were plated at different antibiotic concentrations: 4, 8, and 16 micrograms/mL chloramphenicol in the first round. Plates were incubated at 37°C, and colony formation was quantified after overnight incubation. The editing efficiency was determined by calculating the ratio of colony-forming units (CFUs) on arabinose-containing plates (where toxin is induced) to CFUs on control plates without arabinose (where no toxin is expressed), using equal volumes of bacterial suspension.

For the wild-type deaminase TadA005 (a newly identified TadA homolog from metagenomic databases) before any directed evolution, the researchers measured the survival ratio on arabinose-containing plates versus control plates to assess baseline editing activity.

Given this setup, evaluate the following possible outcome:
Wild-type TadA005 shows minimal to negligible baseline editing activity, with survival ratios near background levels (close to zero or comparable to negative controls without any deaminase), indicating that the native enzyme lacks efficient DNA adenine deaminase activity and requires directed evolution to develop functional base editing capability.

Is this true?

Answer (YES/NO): NO